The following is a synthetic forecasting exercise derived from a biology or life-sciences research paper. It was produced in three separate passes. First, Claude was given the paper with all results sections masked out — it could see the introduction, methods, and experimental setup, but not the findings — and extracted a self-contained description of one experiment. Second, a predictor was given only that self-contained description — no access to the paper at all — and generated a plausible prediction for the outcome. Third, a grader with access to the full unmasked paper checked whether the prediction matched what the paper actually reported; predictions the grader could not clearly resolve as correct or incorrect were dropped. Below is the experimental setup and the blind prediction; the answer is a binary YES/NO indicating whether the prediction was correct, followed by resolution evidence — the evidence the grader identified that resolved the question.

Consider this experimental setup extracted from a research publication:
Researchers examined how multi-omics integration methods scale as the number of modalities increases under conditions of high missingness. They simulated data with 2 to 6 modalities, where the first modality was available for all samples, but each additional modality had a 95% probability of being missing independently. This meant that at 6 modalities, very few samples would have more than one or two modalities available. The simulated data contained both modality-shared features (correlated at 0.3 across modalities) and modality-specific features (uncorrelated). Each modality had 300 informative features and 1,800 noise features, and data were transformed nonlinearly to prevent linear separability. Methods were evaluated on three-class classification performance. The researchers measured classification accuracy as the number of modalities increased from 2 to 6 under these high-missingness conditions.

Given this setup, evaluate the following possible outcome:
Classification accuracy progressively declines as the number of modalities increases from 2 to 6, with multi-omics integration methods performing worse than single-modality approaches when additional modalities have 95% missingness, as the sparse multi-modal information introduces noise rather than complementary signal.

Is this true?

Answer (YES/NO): NO